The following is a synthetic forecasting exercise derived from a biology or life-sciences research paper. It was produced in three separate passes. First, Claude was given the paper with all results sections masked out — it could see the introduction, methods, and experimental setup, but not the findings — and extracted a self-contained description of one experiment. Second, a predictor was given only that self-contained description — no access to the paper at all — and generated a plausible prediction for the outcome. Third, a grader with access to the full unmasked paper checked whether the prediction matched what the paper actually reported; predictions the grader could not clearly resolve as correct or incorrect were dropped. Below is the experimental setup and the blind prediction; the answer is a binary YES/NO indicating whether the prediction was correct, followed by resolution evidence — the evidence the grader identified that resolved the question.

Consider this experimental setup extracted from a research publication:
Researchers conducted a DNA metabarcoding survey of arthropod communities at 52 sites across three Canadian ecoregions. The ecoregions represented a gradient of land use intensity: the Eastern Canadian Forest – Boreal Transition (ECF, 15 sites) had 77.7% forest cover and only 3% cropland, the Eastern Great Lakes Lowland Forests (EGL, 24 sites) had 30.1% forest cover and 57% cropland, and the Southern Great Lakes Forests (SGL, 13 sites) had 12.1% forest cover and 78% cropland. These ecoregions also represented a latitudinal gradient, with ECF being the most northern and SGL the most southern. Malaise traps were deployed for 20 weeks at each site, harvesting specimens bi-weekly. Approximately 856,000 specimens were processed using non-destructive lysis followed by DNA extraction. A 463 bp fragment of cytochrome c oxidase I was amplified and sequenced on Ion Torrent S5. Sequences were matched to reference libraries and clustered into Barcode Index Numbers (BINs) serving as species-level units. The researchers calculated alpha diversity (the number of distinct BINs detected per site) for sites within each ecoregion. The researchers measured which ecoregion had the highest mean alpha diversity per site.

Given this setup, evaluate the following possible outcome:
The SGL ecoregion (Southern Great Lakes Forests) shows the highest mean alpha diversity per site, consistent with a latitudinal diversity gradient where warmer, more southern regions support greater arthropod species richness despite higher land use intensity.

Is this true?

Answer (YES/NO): NO